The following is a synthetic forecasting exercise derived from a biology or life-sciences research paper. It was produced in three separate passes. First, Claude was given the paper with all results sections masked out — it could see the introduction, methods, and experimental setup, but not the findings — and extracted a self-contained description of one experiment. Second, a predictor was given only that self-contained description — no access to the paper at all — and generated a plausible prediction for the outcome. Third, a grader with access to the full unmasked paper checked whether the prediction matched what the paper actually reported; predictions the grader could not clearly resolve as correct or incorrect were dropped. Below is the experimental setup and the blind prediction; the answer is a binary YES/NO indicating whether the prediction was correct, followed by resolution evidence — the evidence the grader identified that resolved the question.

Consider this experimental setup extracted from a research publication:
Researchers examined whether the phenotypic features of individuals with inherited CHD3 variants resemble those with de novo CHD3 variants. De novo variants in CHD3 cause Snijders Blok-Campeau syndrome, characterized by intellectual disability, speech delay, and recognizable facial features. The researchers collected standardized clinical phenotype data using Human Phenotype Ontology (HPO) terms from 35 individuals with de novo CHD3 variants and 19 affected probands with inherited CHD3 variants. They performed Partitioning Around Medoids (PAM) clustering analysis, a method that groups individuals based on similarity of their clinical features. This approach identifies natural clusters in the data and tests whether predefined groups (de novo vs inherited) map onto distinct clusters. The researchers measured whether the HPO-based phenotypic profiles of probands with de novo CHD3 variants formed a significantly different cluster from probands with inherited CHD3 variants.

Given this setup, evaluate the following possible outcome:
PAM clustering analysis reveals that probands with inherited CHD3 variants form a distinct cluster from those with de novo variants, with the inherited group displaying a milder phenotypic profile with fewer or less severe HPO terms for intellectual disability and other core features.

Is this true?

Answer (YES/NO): NO